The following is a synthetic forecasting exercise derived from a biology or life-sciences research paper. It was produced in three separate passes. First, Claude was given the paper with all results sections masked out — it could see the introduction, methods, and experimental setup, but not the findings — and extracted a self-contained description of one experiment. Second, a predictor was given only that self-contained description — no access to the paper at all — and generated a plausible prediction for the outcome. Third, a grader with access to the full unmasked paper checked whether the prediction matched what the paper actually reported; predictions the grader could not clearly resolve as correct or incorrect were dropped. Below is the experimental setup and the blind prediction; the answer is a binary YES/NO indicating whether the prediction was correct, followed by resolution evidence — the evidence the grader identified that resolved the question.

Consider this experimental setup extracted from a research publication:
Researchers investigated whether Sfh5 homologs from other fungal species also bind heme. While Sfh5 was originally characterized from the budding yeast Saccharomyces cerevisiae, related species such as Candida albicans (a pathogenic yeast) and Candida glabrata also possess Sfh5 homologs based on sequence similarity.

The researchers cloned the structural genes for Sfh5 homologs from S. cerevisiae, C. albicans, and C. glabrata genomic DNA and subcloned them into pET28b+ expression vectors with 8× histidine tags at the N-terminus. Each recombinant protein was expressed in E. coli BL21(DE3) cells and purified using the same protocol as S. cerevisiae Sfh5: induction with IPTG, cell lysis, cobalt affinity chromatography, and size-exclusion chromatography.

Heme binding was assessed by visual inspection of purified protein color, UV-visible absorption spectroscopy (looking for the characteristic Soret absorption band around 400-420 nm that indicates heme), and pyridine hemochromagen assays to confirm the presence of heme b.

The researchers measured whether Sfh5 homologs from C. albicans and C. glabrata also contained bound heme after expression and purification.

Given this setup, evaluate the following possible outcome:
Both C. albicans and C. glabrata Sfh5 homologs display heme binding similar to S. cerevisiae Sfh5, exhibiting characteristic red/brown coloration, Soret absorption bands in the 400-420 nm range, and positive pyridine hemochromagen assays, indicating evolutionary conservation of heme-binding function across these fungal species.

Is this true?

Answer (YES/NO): YES